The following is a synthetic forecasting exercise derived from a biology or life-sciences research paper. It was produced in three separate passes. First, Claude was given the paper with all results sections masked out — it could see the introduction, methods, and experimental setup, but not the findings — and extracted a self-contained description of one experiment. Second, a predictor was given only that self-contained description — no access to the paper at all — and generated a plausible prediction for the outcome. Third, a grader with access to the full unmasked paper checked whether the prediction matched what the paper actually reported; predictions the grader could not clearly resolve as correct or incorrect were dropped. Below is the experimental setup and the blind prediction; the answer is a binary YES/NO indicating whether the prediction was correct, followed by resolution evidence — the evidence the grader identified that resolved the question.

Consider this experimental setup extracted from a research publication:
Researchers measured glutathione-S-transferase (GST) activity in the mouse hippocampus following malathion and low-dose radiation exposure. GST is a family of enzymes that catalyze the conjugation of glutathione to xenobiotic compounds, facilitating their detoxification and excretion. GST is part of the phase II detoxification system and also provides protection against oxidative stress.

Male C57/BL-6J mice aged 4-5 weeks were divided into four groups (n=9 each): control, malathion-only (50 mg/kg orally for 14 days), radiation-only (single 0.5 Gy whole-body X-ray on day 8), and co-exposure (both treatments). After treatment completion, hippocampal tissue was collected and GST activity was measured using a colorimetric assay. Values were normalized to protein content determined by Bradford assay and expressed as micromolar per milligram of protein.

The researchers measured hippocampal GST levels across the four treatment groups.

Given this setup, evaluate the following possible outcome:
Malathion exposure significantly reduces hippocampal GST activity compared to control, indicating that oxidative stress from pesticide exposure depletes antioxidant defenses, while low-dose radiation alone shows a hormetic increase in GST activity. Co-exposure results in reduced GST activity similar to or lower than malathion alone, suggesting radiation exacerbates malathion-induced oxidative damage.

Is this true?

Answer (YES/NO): NO